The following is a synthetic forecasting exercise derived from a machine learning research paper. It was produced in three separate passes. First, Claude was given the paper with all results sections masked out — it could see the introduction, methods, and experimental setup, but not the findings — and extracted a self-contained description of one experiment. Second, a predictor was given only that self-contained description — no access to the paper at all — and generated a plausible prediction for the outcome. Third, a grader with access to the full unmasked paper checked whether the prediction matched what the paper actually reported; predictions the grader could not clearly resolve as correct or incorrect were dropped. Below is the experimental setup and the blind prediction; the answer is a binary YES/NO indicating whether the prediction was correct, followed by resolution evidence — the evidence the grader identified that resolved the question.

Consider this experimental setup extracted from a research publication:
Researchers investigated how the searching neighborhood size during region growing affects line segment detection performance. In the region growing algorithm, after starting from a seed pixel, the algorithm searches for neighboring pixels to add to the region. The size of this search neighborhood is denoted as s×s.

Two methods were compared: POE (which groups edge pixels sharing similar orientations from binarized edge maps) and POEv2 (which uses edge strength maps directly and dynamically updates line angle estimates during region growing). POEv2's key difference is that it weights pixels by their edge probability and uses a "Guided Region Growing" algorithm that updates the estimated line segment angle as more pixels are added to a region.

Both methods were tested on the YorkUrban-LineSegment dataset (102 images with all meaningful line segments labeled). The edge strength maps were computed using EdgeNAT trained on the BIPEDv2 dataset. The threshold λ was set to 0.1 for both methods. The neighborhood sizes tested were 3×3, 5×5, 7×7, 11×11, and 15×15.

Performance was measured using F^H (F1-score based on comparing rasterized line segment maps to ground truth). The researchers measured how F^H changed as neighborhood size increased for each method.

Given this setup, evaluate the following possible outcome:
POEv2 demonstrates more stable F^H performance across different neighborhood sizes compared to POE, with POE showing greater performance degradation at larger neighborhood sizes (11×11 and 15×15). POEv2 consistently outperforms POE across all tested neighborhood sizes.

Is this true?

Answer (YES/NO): YES